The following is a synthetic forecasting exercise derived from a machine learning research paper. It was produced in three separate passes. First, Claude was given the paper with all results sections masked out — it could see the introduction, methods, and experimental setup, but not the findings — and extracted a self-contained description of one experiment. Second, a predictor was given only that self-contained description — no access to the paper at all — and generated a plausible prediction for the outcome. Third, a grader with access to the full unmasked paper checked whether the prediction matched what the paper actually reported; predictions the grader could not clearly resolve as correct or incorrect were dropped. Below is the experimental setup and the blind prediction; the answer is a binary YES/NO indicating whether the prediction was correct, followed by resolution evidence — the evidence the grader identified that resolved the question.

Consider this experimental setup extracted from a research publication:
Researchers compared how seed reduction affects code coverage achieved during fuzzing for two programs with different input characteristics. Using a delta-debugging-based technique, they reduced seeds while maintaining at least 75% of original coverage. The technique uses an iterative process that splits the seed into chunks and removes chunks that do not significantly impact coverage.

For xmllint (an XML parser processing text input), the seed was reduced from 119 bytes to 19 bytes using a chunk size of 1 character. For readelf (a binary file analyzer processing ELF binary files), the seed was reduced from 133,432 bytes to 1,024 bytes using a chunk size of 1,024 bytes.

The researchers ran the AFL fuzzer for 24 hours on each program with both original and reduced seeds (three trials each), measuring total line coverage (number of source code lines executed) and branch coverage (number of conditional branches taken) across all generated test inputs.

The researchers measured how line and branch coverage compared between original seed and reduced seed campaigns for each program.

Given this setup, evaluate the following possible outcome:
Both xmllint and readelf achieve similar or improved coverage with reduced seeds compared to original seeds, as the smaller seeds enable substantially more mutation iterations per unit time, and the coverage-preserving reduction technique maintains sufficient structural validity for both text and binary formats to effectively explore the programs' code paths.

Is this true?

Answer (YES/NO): NO